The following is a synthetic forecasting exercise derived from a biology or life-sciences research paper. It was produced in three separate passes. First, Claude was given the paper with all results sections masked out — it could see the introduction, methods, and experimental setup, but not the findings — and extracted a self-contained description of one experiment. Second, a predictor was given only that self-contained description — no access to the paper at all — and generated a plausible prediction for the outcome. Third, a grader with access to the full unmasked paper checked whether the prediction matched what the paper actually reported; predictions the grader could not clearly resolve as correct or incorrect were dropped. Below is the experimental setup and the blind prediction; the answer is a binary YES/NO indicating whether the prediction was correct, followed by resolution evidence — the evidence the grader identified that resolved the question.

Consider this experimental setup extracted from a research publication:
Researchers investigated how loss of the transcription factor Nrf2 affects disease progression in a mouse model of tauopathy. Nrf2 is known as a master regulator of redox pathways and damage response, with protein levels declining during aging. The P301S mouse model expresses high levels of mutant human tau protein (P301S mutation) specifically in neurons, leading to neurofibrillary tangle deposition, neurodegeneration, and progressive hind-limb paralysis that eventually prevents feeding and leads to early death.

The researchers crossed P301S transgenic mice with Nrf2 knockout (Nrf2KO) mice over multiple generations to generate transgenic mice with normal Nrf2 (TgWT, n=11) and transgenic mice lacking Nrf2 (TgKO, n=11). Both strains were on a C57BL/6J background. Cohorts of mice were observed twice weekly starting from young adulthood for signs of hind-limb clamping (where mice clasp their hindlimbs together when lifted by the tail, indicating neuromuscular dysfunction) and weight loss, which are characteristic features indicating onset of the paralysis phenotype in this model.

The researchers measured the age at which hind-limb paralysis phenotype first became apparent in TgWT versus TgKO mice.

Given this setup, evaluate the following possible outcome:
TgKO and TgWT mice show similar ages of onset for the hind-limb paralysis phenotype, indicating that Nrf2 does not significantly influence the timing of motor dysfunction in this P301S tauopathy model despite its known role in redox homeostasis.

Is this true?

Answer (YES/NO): NO